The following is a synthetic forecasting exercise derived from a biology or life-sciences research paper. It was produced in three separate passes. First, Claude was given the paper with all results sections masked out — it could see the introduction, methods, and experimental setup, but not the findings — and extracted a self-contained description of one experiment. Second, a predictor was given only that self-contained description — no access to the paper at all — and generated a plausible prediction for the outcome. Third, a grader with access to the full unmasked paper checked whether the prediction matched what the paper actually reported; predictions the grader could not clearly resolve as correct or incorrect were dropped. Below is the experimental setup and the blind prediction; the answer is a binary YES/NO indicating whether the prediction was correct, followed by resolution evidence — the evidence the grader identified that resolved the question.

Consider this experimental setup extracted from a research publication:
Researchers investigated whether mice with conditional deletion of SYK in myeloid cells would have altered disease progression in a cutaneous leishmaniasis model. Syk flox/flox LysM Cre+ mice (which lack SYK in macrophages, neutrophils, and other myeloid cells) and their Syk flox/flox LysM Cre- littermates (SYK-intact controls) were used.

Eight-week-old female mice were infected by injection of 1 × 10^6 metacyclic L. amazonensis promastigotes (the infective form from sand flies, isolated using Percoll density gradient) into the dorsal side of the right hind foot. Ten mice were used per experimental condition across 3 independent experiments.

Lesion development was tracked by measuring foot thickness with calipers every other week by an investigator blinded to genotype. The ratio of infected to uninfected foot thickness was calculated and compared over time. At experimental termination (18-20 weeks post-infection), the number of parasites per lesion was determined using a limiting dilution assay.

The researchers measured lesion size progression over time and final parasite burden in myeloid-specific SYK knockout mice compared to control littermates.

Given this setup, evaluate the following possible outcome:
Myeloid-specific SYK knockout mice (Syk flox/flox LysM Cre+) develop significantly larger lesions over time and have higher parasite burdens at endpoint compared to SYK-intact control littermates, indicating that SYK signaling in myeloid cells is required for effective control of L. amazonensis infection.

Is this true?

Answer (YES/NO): NO